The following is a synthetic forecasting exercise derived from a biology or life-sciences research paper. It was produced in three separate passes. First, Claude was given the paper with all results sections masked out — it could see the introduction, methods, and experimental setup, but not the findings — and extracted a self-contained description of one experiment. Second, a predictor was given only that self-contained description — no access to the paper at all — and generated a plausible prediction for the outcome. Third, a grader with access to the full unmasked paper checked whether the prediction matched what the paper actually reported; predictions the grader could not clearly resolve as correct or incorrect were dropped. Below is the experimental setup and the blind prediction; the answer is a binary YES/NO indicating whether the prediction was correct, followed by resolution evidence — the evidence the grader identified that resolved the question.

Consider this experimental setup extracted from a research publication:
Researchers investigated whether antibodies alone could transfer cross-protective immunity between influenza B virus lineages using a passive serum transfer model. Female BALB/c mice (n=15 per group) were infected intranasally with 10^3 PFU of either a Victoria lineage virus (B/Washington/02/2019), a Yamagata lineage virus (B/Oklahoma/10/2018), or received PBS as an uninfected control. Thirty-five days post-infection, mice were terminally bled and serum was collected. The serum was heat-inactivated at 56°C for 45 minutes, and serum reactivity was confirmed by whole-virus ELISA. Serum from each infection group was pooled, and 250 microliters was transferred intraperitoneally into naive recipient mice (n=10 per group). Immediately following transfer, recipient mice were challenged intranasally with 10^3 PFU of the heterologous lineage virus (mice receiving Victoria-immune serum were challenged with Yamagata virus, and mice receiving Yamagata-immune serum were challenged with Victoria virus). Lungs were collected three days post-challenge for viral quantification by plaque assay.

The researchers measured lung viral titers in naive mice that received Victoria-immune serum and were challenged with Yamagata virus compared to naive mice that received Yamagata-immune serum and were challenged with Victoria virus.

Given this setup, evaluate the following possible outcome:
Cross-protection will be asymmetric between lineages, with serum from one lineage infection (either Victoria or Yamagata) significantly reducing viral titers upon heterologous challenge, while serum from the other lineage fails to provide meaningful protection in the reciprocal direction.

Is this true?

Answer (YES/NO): YES